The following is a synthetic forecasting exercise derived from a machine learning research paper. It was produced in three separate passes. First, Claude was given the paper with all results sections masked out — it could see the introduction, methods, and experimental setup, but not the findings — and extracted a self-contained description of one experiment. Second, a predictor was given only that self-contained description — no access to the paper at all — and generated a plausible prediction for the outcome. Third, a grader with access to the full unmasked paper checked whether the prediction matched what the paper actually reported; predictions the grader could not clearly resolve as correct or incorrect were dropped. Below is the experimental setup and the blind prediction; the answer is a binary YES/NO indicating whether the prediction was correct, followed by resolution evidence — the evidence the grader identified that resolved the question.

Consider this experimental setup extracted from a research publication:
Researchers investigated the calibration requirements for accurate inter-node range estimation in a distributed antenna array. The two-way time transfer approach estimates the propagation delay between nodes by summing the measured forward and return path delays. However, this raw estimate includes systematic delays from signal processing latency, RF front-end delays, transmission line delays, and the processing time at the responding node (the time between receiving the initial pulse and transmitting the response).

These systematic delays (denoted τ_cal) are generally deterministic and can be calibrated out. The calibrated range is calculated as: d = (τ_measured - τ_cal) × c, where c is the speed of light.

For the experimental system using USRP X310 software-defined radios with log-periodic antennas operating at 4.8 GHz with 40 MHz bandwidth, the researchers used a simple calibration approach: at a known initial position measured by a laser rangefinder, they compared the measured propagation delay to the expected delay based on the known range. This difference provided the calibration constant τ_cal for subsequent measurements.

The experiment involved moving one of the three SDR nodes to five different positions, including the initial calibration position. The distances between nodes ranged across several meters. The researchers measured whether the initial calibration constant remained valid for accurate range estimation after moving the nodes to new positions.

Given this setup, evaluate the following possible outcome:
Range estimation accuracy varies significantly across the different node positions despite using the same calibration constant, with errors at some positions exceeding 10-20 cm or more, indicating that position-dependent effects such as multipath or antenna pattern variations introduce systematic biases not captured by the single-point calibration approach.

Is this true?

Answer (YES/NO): NO